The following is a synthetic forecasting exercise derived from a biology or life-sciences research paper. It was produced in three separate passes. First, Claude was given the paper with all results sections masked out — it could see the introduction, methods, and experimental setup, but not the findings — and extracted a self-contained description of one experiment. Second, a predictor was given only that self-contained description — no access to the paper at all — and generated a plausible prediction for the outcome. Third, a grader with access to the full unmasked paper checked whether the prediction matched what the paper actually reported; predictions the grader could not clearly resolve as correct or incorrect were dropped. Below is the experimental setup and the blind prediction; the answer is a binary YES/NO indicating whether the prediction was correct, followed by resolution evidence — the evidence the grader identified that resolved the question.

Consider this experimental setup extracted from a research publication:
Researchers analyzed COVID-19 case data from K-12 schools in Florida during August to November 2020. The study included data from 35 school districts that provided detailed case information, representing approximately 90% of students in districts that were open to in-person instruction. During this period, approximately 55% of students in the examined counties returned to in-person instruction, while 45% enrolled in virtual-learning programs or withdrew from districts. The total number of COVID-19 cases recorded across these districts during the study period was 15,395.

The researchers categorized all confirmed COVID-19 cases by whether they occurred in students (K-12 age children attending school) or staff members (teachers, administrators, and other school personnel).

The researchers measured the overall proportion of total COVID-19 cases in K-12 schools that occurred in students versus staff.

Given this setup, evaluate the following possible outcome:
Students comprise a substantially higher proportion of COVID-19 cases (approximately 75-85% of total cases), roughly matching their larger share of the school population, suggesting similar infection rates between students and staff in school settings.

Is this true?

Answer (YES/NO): NO